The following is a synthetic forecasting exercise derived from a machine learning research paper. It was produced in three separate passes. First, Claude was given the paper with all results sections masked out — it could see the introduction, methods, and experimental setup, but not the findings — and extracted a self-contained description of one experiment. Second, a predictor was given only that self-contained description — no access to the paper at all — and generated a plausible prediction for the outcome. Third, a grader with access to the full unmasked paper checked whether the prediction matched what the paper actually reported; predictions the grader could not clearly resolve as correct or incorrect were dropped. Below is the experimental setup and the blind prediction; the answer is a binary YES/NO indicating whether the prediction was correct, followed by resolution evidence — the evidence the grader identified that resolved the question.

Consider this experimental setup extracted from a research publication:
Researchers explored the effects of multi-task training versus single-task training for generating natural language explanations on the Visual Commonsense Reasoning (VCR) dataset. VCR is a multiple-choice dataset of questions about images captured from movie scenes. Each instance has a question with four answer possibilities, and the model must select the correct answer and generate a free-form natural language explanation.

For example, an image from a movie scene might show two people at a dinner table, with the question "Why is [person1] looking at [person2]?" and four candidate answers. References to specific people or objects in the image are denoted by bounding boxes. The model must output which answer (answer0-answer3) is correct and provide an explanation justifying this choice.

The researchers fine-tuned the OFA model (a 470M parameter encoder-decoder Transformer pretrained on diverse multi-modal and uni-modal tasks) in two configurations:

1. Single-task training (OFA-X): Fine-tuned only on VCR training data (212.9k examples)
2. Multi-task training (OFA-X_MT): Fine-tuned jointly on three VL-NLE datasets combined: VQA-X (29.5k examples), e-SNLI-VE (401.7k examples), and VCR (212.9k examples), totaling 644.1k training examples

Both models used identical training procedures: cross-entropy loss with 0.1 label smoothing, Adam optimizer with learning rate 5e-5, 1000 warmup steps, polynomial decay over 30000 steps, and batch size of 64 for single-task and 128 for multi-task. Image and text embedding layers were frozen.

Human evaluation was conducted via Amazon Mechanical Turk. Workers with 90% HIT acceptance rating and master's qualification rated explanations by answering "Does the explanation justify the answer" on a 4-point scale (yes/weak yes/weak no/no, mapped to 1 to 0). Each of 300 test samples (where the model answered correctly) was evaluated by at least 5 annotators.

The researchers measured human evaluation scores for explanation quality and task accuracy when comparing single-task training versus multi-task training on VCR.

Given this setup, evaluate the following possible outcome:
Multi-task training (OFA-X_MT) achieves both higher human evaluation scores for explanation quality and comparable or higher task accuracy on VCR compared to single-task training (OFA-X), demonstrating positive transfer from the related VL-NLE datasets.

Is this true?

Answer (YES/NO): NO